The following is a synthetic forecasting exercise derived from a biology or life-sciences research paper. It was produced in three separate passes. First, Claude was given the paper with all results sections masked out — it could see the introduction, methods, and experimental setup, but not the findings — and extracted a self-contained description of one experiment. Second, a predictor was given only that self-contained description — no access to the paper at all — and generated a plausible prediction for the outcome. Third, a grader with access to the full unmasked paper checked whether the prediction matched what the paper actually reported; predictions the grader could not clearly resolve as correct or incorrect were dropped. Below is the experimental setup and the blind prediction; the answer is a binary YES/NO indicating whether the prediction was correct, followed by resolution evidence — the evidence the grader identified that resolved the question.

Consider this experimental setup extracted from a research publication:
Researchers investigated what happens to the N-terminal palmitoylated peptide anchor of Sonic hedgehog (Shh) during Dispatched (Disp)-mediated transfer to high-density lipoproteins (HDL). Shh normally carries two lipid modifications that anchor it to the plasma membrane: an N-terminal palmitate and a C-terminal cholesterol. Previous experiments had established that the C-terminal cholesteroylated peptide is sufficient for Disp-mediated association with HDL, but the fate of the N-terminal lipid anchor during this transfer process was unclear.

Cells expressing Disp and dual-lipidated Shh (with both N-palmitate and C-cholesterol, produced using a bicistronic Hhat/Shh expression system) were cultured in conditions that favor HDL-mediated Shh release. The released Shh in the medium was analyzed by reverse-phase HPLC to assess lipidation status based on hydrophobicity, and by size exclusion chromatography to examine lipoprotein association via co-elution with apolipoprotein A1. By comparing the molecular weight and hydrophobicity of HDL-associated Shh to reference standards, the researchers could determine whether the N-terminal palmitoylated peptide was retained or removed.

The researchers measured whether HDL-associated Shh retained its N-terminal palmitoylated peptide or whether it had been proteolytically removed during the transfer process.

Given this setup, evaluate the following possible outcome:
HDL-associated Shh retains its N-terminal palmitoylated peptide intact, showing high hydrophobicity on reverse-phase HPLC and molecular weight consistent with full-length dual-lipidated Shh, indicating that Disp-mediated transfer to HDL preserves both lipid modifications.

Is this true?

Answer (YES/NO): NO